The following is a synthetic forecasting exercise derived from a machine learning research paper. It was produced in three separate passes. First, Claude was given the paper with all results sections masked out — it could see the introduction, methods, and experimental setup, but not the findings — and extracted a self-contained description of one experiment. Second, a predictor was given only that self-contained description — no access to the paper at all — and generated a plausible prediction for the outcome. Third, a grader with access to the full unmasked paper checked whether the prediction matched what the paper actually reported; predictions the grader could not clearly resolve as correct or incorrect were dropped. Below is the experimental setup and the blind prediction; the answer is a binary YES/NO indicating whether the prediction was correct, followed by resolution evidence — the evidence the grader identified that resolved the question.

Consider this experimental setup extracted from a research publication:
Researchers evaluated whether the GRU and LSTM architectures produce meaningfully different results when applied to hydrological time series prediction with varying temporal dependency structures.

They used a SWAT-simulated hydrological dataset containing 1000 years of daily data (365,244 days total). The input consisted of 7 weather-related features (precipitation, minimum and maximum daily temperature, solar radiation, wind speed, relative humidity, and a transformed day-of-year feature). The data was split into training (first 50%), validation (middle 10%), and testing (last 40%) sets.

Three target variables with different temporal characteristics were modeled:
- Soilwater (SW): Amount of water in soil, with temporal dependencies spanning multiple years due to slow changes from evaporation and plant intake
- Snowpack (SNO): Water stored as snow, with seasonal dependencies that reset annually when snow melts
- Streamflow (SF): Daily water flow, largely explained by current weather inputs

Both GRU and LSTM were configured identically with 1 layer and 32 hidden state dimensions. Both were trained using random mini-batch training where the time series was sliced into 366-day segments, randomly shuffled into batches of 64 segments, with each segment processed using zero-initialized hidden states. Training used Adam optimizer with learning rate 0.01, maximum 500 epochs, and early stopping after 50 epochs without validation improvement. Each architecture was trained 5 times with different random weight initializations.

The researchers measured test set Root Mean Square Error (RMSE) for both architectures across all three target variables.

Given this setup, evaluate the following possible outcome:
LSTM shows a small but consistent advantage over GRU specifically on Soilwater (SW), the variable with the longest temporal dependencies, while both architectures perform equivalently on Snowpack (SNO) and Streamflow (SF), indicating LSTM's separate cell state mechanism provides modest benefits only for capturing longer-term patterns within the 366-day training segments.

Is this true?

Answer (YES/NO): NO